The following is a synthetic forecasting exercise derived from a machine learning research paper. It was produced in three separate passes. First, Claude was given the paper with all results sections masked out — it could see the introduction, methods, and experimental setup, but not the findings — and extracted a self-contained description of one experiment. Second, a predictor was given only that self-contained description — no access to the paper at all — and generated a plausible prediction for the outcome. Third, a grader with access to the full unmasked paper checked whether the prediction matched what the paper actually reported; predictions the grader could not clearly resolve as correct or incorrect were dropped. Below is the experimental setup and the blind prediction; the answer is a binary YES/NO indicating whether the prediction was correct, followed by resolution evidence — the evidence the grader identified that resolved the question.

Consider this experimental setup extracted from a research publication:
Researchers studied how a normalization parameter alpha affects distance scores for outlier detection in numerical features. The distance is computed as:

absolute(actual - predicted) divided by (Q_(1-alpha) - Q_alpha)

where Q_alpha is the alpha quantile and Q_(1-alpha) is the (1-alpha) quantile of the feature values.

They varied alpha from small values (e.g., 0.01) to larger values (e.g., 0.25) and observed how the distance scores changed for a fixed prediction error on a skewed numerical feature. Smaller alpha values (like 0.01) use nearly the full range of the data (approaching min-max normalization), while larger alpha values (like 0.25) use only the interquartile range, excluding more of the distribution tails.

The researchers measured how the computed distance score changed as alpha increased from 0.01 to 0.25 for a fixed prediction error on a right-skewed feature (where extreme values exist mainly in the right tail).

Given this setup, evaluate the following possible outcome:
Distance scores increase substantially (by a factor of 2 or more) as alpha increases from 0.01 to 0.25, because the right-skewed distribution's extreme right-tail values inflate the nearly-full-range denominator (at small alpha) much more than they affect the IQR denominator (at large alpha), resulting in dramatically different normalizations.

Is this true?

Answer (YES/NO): YES